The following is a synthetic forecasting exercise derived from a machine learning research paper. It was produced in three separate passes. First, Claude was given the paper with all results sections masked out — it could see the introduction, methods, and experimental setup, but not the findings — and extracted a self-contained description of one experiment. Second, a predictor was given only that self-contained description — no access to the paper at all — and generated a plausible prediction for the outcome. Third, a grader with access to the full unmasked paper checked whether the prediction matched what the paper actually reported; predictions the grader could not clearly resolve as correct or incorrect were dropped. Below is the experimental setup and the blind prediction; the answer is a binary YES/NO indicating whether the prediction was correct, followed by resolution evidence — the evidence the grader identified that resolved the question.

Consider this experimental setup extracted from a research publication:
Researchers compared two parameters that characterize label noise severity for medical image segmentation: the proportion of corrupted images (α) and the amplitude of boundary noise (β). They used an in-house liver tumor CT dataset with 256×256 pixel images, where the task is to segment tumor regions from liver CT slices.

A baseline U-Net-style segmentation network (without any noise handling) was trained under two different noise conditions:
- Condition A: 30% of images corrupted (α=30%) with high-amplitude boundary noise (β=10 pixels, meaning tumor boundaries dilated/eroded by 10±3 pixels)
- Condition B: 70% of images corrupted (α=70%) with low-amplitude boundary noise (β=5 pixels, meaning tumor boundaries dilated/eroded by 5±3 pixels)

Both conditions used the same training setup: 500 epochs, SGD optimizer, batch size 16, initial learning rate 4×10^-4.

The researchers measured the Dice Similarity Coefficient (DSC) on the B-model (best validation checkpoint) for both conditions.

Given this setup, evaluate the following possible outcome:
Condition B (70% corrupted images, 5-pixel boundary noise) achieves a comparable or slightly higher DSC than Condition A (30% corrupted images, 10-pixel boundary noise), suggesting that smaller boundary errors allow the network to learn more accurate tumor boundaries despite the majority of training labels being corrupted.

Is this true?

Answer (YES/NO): YES